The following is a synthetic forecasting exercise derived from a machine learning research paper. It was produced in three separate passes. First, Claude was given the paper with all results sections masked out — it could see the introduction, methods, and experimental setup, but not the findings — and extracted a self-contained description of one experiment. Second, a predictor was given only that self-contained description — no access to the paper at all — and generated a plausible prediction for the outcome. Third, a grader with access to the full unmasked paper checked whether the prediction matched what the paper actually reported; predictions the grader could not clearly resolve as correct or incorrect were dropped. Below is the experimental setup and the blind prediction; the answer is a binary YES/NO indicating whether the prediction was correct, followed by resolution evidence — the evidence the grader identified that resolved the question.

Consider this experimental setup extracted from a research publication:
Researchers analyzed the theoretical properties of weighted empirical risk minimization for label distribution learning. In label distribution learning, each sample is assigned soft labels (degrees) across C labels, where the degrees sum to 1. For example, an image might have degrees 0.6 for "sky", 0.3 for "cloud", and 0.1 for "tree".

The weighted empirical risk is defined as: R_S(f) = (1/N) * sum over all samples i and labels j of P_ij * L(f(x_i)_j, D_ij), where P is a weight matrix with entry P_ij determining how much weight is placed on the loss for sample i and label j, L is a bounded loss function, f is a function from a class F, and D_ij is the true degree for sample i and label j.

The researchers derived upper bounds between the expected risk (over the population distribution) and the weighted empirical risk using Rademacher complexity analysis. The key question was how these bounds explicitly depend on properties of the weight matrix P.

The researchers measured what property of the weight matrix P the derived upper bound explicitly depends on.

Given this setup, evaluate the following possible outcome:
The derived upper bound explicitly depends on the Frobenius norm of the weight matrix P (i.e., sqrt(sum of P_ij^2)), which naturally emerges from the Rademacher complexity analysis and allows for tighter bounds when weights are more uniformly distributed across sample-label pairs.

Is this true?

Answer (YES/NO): NO